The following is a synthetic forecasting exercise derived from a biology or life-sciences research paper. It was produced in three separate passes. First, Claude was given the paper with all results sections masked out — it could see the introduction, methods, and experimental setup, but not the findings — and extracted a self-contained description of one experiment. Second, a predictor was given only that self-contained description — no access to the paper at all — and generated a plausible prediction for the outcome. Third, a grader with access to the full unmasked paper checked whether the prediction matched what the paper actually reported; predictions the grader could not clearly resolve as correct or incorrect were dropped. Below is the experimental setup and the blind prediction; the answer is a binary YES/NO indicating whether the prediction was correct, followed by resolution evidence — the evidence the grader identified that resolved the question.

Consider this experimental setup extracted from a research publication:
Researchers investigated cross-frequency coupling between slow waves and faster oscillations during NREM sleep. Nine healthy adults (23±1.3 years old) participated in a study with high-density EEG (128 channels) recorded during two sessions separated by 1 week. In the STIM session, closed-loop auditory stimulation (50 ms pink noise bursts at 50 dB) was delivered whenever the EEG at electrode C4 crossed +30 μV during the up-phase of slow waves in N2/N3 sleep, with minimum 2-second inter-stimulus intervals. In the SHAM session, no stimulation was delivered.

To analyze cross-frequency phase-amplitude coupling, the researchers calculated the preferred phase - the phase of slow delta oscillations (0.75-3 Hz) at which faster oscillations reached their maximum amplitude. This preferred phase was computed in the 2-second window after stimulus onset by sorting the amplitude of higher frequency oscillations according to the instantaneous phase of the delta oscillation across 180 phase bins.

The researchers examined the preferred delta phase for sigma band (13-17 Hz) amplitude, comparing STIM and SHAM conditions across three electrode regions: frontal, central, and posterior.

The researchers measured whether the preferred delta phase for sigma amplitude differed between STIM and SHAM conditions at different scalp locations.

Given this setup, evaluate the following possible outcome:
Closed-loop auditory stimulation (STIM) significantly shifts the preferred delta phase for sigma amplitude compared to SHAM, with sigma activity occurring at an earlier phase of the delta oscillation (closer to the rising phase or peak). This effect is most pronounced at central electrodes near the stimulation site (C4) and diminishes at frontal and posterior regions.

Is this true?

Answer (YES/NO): NO